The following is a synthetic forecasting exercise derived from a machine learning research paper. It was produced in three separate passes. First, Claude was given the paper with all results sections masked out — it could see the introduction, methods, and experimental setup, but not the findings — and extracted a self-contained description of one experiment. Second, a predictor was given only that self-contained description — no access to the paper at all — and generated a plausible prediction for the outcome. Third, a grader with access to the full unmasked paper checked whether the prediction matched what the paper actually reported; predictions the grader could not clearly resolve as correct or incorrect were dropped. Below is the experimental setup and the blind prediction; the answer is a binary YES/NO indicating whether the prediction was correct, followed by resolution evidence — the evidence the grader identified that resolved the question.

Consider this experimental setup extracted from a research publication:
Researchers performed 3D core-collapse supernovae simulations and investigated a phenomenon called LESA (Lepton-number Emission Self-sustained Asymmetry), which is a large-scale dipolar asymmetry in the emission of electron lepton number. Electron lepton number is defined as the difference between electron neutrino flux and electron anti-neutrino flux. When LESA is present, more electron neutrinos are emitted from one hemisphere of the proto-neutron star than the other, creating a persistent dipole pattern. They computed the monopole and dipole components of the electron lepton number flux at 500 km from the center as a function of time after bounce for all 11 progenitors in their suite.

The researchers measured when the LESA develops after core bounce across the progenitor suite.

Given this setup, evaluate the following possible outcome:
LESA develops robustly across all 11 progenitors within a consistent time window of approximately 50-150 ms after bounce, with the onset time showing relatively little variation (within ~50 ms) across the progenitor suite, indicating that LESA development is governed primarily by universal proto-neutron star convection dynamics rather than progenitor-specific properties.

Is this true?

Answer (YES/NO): NO